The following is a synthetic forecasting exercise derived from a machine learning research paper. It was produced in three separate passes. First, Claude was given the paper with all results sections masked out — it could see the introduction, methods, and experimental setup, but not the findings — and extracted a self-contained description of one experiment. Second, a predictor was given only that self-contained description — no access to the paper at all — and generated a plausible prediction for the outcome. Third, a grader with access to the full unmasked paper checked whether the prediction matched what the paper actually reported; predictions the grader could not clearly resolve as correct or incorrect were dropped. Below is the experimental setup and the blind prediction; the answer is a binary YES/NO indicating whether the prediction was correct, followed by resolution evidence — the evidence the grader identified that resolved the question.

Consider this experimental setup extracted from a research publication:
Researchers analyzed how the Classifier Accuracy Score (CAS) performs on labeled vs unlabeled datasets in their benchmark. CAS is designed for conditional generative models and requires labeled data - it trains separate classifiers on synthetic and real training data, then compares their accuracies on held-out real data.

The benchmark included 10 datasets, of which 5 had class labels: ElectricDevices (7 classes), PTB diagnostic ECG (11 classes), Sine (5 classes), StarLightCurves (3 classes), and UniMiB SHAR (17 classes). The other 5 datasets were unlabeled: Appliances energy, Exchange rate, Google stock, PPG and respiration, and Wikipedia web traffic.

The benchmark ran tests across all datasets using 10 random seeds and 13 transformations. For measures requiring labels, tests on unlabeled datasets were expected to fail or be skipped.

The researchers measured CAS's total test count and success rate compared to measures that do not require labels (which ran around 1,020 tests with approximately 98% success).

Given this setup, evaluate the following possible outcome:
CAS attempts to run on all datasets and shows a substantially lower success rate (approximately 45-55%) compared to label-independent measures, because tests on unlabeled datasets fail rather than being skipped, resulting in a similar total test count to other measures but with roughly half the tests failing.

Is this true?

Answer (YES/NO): NO